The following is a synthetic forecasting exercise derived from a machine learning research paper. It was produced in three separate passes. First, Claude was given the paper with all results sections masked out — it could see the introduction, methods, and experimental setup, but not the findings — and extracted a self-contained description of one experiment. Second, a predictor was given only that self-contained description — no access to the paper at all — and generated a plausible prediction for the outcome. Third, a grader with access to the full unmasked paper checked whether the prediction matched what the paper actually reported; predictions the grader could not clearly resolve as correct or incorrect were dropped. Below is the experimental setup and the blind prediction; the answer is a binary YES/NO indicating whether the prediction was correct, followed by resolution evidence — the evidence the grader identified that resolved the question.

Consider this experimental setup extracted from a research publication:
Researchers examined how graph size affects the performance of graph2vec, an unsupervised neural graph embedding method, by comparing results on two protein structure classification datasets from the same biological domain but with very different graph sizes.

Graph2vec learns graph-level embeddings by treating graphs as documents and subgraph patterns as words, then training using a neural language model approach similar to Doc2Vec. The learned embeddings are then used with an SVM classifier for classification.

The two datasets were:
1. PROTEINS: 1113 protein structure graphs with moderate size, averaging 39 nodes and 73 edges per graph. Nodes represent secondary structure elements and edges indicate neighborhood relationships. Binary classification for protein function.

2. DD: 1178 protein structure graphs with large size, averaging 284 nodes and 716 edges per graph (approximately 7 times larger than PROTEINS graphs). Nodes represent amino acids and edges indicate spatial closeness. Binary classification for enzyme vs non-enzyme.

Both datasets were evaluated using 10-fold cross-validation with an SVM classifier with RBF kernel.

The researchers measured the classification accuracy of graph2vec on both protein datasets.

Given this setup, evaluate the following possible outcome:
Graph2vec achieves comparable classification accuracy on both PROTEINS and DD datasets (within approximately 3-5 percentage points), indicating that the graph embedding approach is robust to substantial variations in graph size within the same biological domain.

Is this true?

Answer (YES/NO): NO